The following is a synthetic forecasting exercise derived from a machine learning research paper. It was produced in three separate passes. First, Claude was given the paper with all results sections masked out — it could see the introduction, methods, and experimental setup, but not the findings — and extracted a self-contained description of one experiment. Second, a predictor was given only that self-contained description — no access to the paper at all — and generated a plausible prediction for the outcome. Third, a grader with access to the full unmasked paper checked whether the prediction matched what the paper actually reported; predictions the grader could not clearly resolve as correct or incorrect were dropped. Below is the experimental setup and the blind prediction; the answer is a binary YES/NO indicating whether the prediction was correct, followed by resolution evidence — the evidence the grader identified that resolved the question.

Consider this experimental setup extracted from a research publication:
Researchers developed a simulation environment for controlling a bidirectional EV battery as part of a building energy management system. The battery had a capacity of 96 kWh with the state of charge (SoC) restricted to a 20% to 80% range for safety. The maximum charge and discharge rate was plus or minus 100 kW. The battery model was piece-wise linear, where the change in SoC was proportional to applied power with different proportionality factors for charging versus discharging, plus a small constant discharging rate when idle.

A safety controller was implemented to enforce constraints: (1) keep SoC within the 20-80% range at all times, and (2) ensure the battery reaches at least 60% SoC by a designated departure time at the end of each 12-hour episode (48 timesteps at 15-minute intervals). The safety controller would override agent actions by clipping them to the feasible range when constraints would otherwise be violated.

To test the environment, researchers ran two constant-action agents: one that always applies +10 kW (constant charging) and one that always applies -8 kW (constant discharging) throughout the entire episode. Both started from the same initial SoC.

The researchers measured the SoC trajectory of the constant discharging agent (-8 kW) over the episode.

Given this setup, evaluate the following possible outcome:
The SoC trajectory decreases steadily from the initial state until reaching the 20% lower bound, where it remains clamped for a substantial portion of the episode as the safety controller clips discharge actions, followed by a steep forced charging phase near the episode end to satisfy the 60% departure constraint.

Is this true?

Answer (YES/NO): YES